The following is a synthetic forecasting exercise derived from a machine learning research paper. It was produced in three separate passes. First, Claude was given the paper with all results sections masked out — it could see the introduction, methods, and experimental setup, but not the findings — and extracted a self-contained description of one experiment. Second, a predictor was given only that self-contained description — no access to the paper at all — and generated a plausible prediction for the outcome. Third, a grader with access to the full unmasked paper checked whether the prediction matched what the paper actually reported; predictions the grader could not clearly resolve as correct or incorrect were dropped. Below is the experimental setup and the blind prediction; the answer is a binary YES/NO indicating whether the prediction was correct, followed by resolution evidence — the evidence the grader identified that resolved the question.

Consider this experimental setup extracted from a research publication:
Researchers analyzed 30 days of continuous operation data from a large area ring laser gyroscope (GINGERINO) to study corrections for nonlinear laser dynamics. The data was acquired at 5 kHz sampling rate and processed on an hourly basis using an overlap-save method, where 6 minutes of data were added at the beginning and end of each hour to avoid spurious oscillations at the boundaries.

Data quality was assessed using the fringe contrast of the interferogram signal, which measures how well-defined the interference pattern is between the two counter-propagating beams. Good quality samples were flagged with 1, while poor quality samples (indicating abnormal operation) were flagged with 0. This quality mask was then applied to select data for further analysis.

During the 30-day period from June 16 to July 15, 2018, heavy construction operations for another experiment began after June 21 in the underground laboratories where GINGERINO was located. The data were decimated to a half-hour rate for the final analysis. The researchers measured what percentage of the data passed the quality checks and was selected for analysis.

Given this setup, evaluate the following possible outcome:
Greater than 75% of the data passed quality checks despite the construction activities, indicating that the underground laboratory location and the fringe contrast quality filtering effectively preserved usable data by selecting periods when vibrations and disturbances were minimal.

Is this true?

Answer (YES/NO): YES